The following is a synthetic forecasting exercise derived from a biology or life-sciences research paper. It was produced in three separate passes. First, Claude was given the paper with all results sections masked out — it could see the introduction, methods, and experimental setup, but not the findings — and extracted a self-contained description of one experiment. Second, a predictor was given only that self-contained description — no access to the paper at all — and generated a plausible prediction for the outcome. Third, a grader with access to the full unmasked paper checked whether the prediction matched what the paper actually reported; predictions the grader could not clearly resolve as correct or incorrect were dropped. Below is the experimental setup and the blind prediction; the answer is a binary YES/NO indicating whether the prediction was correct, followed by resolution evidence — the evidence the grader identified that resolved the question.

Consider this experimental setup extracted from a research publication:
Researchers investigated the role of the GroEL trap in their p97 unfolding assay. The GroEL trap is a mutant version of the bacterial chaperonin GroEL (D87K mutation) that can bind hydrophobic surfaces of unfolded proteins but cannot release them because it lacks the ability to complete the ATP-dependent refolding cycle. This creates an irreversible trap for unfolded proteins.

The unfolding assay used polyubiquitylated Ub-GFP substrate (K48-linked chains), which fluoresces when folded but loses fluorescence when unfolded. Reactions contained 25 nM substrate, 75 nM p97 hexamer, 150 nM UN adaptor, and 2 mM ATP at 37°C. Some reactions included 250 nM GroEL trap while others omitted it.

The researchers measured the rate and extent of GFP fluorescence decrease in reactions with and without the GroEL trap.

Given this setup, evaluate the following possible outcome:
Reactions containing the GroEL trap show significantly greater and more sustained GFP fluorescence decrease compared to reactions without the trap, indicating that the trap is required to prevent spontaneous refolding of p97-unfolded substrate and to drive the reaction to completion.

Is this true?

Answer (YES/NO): YES